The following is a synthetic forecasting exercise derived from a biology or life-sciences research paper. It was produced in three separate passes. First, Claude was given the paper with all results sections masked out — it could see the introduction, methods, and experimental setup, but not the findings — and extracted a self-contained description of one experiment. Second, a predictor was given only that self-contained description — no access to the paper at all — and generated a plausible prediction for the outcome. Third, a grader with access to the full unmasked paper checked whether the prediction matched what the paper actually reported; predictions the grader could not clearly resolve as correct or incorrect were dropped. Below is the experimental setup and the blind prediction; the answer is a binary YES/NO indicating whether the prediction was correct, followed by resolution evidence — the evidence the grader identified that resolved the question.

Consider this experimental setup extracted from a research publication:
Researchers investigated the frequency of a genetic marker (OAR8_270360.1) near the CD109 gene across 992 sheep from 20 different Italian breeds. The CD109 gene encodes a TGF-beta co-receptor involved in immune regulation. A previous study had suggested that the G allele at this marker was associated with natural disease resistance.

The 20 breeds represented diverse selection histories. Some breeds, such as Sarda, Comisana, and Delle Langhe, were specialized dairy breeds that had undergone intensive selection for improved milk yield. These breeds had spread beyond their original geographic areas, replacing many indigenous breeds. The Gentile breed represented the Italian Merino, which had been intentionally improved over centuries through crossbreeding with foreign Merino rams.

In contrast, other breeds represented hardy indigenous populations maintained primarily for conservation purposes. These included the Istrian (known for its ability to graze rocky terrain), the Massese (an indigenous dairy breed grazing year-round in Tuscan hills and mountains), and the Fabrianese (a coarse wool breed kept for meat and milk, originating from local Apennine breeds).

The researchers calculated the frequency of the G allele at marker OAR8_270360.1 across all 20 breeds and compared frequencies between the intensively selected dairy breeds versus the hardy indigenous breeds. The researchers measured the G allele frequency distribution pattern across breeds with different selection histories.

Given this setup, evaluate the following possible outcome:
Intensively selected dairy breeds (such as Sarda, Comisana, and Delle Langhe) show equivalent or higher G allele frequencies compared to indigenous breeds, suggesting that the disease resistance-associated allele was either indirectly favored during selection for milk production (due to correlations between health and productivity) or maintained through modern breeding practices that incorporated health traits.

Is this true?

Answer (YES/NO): NO